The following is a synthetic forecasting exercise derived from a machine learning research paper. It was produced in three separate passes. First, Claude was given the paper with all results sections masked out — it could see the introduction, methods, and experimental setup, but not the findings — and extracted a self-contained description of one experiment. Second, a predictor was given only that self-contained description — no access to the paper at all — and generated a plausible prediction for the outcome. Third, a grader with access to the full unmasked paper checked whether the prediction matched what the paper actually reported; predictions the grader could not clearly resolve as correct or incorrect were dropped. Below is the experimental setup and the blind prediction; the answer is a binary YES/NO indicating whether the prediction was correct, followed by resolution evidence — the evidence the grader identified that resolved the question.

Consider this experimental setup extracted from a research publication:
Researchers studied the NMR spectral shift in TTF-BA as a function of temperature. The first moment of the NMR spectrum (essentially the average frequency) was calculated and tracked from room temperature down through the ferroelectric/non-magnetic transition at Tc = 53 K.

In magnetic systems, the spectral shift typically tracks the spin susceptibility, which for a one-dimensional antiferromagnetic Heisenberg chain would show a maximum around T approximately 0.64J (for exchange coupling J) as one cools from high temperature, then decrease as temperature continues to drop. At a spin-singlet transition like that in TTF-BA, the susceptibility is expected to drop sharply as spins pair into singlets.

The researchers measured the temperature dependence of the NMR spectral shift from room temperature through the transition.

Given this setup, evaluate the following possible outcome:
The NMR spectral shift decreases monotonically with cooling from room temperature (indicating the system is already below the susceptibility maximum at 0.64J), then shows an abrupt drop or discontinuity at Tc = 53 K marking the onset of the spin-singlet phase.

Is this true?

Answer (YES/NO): NO